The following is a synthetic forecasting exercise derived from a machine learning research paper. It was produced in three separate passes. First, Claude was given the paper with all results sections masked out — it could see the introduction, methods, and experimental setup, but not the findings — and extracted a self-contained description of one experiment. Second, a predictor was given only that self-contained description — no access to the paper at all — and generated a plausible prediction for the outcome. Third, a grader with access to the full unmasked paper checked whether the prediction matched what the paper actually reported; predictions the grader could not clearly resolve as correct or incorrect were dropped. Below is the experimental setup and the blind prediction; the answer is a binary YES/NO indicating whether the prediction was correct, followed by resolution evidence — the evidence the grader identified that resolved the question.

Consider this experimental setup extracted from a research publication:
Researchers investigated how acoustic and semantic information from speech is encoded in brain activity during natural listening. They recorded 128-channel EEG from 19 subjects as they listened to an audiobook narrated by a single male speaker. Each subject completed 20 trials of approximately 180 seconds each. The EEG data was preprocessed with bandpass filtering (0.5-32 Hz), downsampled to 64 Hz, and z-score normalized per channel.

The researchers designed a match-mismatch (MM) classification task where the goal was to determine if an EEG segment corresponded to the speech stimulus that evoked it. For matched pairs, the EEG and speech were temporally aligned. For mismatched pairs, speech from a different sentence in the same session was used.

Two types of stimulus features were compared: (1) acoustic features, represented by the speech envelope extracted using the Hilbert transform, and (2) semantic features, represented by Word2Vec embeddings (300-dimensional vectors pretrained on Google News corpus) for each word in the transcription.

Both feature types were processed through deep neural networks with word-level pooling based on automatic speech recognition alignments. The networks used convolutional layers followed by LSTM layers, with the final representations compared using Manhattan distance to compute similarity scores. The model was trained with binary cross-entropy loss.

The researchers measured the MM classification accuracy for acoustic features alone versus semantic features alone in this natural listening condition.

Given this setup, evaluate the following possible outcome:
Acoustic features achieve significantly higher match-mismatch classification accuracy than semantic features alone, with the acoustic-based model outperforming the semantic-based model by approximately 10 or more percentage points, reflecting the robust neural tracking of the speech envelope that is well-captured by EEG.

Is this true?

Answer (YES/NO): NO